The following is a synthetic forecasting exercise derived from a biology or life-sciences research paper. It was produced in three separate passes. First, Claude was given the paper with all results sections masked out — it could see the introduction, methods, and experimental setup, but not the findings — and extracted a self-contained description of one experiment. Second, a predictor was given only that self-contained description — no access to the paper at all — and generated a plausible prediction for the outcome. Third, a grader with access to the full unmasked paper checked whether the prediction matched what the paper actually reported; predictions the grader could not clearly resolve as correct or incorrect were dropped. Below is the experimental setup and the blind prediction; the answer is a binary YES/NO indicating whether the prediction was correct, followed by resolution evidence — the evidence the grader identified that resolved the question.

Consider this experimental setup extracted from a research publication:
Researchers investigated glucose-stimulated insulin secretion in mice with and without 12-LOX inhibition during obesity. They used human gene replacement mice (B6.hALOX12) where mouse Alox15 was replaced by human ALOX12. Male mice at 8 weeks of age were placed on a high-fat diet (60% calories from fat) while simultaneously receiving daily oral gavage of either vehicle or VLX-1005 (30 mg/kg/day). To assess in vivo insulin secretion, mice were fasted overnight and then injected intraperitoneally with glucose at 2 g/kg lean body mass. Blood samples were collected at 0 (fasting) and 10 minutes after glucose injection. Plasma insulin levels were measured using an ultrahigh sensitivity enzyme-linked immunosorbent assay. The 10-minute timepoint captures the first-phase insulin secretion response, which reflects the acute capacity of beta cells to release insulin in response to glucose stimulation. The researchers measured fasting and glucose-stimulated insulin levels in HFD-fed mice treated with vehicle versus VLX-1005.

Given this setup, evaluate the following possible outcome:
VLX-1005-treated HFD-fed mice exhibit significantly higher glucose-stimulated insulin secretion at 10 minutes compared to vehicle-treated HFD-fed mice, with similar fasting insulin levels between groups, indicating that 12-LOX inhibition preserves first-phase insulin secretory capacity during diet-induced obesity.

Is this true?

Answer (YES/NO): NO